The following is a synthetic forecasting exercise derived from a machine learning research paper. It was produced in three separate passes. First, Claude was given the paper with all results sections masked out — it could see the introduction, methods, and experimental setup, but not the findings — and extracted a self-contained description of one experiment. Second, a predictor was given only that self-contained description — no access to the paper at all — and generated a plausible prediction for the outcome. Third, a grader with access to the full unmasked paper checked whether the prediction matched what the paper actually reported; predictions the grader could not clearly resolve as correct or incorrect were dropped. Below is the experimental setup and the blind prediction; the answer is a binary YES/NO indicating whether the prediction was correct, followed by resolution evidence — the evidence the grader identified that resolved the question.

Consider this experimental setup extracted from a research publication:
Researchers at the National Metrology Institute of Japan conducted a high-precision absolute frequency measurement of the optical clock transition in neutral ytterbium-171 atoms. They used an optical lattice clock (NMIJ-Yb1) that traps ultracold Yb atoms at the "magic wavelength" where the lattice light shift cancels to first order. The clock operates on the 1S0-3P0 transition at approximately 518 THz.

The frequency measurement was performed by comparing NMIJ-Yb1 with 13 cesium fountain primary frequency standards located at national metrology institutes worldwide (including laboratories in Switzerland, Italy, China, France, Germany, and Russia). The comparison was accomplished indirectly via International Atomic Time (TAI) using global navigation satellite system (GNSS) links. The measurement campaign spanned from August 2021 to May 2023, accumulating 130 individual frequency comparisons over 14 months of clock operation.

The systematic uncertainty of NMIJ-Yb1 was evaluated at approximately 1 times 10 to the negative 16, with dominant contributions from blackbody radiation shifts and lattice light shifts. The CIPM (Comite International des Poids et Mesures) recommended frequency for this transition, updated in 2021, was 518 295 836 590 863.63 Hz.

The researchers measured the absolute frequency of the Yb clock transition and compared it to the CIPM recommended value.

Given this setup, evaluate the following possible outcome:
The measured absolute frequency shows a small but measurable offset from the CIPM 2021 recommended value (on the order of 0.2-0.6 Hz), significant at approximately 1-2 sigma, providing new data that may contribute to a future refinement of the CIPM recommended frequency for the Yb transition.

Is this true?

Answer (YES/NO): NO